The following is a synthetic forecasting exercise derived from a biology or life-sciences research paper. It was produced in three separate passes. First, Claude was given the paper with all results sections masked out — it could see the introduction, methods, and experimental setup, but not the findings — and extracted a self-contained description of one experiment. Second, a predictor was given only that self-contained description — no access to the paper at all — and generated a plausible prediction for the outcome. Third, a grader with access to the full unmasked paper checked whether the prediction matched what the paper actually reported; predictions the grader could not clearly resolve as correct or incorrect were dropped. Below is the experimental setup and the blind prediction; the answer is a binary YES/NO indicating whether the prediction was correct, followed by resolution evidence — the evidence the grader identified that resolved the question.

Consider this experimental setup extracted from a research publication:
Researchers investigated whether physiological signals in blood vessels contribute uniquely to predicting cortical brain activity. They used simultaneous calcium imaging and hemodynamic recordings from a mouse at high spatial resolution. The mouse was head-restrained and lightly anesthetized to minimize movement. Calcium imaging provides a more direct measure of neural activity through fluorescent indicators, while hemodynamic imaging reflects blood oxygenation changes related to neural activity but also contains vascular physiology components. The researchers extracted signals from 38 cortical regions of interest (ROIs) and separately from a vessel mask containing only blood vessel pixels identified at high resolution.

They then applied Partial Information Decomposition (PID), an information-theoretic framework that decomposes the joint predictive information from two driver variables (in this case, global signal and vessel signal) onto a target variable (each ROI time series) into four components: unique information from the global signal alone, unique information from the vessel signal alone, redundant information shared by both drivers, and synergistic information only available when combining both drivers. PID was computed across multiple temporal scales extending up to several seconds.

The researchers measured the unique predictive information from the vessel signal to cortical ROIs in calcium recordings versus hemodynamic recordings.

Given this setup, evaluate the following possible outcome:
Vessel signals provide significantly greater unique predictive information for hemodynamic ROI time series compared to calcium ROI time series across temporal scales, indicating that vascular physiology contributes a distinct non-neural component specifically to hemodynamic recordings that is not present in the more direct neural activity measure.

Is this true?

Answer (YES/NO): YES